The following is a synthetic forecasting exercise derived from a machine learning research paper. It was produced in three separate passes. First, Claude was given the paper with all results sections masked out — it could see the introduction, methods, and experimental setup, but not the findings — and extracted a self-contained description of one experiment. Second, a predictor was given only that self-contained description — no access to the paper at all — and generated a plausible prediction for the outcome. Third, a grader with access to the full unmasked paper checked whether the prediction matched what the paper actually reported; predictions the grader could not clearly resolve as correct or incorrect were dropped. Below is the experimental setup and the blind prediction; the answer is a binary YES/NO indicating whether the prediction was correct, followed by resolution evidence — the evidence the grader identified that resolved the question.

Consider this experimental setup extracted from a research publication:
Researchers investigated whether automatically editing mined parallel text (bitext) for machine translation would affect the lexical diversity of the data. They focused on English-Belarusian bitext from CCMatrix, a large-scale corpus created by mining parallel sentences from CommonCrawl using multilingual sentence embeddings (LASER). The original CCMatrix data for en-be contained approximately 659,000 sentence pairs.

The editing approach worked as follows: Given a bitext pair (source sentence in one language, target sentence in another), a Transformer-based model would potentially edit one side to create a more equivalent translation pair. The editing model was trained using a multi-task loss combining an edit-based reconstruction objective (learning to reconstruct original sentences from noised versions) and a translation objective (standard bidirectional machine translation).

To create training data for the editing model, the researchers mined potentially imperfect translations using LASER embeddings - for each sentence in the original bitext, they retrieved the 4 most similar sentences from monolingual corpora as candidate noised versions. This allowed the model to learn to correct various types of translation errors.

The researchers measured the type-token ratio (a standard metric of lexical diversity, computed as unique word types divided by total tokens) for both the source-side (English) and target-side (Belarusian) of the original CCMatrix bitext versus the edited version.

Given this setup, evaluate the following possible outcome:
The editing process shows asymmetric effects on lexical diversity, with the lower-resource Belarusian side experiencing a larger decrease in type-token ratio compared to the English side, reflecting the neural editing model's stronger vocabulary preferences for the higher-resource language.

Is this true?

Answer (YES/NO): NO